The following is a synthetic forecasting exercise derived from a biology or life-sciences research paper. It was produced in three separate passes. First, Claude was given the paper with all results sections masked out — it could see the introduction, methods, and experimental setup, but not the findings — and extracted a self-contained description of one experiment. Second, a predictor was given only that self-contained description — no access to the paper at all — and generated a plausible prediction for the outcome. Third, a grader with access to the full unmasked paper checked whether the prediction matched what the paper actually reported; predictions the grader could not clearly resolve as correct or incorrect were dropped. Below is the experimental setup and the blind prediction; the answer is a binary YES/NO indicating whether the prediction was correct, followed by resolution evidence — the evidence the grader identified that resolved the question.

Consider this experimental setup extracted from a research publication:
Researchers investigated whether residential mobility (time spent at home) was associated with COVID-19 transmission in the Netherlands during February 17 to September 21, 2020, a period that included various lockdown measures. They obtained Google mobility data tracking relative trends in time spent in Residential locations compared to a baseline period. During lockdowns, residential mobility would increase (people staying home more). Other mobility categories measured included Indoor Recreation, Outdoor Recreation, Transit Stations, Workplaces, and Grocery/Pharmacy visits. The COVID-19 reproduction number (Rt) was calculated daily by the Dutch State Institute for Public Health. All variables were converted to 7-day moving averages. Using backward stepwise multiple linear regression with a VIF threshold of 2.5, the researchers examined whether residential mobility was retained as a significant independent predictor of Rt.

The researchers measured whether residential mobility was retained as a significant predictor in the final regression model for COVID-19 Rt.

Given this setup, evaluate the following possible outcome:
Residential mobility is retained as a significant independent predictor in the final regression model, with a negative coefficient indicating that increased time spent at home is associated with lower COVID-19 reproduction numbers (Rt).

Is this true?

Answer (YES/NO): NO